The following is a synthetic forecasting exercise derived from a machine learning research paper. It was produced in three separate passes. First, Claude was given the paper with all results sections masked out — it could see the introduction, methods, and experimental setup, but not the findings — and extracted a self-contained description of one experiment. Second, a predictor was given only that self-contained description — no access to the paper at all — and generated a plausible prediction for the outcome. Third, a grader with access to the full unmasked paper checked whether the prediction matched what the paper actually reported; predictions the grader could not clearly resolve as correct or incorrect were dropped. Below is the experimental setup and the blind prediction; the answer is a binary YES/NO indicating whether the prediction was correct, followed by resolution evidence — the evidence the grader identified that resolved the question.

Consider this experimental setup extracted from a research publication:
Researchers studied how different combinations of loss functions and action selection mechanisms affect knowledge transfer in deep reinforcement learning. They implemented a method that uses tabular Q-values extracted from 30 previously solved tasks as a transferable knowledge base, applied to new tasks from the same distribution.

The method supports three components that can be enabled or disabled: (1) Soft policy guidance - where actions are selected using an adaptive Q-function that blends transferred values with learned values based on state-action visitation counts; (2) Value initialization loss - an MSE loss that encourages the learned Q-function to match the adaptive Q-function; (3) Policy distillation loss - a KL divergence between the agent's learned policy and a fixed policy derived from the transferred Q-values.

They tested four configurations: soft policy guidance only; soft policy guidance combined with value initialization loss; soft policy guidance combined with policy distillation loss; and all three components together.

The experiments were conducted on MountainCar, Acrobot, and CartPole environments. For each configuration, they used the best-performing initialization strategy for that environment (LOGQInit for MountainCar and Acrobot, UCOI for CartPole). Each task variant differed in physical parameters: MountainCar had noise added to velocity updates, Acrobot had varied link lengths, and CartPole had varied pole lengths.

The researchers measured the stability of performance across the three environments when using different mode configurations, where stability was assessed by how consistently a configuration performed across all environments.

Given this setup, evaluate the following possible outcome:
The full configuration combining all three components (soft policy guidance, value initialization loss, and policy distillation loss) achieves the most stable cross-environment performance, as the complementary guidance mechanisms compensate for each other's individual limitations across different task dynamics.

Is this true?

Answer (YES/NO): YES